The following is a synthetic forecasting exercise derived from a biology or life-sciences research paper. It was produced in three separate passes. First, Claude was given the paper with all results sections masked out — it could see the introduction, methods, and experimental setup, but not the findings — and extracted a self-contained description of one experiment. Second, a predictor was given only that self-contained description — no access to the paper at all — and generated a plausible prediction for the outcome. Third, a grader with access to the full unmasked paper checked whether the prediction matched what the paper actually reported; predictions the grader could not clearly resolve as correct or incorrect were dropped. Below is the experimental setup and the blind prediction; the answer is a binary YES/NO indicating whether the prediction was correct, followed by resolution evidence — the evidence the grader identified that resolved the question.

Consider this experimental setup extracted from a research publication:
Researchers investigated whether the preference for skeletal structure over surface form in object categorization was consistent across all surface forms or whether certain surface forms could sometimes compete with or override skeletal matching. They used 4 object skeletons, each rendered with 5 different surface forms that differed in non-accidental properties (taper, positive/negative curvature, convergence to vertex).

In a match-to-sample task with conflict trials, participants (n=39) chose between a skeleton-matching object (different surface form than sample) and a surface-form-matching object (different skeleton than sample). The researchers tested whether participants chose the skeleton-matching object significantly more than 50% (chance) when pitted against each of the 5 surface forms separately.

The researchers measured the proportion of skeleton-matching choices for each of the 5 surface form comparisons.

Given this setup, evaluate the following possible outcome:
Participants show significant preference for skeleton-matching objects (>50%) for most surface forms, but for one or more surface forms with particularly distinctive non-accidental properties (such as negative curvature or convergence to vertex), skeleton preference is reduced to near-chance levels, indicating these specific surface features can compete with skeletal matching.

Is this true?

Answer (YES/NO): NO